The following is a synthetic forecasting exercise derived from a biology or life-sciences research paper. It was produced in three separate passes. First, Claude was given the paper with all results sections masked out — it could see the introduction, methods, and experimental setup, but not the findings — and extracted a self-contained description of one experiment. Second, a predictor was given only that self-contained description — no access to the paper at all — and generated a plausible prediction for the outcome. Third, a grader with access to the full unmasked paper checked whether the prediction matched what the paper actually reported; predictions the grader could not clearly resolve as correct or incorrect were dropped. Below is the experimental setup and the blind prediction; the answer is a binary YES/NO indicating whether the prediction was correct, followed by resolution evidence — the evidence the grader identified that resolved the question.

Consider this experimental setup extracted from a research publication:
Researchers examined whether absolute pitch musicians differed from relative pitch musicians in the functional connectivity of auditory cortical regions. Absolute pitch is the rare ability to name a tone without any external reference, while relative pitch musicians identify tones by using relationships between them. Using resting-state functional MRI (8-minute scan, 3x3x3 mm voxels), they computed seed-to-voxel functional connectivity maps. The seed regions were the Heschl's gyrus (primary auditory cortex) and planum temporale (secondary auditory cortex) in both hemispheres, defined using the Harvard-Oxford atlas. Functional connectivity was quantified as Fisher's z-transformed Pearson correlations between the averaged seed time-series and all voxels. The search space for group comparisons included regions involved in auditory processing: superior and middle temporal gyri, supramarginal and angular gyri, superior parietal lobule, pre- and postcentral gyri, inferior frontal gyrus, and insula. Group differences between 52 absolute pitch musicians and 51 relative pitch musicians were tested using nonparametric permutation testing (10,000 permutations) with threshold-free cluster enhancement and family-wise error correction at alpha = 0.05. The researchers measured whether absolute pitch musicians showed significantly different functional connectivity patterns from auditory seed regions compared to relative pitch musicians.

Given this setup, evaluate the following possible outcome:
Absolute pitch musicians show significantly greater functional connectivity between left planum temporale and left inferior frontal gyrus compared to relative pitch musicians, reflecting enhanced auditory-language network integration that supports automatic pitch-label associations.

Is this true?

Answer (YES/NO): NO